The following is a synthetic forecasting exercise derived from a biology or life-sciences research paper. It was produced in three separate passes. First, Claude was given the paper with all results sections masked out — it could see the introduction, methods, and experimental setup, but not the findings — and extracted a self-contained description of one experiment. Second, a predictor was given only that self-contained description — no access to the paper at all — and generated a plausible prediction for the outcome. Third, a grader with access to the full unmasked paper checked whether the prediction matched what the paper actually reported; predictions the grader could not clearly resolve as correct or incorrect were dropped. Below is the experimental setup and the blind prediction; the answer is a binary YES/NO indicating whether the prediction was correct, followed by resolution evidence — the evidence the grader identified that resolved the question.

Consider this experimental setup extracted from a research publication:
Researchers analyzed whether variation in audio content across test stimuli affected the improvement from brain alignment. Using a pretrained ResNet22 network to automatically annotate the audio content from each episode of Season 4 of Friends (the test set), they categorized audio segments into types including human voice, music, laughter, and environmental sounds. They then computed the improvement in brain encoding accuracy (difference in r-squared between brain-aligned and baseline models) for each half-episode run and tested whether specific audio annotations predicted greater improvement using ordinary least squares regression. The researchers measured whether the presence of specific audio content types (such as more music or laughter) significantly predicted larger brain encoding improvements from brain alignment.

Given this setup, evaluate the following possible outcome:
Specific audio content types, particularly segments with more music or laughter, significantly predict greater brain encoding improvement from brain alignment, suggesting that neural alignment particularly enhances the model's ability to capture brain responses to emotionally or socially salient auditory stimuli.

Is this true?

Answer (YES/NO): NO